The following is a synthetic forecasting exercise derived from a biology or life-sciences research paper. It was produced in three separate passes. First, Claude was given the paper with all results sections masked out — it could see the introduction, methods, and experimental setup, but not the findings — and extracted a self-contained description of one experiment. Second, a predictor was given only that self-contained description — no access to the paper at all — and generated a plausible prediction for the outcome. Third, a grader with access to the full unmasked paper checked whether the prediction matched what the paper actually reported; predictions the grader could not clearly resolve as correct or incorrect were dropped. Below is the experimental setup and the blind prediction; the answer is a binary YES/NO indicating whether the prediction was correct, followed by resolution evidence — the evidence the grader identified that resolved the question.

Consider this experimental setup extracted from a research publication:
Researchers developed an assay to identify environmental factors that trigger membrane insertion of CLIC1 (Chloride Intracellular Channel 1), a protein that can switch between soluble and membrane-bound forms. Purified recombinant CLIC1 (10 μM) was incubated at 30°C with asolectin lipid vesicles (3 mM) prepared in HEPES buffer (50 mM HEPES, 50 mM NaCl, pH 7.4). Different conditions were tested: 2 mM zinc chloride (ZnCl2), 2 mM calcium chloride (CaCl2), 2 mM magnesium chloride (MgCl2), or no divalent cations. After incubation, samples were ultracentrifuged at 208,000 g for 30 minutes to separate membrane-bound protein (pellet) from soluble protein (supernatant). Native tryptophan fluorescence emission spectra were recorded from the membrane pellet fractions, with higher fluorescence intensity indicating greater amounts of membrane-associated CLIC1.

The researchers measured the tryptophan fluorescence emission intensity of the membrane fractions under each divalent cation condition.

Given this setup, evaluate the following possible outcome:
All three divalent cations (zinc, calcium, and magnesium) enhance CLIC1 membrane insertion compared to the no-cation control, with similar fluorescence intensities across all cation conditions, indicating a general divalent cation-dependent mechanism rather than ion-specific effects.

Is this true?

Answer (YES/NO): NO